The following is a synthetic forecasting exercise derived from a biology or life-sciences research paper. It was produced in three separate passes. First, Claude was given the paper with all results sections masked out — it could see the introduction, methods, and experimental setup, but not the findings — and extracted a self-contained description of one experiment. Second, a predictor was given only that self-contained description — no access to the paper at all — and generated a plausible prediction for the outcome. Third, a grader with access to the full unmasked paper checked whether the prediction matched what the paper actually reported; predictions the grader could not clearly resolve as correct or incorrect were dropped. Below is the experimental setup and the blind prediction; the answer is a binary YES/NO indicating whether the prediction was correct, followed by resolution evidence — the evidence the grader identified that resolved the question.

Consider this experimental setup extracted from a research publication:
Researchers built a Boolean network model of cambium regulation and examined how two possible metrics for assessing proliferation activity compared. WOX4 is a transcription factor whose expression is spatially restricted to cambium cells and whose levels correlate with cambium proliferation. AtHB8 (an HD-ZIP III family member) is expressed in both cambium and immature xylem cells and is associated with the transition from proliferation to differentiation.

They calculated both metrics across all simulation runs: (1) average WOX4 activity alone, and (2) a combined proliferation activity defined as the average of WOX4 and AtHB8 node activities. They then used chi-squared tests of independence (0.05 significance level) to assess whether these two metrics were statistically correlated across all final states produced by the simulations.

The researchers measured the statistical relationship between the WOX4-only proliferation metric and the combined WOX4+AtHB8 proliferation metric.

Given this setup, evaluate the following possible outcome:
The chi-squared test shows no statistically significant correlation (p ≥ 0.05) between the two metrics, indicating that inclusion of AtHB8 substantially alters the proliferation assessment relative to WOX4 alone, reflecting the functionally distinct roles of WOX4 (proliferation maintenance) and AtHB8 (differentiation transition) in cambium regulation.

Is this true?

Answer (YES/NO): NO